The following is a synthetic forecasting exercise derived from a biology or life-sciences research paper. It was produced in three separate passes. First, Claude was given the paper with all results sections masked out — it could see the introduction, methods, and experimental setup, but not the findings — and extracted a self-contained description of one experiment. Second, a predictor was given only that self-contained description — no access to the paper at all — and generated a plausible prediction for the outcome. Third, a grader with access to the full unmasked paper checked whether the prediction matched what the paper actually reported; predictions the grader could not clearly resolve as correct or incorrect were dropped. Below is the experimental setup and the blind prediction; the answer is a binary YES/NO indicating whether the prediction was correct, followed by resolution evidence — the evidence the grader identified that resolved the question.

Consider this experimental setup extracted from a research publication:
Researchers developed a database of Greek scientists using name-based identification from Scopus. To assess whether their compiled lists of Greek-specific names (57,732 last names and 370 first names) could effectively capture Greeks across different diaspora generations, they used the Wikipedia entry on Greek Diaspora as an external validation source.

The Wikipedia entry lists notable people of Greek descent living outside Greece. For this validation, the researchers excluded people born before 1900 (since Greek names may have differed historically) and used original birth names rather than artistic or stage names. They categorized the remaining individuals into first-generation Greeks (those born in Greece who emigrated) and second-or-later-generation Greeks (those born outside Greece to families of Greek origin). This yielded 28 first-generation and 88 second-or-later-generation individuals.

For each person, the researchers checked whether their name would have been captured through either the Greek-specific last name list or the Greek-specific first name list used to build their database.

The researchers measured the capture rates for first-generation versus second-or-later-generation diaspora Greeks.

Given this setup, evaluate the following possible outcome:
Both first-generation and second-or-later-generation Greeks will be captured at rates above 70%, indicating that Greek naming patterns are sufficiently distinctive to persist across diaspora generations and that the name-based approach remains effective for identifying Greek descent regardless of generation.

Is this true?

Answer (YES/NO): NO